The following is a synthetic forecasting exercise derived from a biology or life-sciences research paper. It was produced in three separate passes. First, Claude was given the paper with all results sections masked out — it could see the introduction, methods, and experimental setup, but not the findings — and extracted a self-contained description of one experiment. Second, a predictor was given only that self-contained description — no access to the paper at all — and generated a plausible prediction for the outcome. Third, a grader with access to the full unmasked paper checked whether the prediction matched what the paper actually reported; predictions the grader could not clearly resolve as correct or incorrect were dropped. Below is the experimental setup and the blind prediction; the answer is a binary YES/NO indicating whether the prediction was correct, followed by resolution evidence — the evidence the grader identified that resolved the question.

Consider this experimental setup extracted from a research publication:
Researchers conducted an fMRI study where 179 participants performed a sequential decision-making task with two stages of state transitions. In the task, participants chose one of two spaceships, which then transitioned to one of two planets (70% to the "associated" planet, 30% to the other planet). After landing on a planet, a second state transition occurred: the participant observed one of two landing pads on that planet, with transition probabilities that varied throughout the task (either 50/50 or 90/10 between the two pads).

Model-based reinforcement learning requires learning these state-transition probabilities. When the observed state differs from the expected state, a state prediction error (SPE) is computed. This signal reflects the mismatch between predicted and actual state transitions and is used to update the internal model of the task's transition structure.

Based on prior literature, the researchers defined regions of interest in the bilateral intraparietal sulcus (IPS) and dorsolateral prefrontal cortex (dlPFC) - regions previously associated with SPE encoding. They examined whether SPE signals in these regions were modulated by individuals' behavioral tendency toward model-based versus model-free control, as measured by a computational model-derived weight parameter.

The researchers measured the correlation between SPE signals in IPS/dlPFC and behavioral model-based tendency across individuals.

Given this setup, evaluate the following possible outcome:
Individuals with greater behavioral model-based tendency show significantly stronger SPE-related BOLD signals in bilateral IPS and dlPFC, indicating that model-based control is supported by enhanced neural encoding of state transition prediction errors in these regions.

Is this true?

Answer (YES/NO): YES